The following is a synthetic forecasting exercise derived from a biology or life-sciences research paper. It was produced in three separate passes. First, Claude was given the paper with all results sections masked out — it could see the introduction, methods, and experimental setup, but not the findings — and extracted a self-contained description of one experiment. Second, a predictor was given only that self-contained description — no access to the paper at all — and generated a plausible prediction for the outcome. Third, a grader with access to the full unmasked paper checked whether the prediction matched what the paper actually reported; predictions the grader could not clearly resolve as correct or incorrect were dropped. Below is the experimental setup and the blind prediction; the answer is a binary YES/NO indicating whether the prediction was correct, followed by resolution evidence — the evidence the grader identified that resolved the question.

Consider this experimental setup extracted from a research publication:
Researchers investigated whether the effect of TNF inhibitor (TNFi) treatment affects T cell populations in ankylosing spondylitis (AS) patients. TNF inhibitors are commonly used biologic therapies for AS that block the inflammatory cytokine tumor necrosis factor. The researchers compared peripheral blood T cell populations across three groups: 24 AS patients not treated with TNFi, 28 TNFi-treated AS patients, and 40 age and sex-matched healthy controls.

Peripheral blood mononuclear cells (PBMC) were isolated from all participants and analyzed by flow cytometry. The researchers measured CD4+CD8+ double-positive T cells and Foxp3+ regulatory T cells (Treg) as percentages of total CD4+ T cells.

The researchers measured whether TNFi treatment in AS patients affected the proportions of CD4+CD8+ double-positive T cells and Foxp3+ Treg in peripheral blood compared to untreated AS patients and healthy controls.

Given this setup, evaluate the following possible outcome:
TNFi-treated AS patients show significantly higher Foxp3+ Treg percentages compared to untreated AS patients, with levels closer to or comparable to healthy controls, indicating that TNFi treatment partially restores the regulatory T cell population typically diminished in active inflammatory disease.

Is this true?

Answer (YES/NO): NO